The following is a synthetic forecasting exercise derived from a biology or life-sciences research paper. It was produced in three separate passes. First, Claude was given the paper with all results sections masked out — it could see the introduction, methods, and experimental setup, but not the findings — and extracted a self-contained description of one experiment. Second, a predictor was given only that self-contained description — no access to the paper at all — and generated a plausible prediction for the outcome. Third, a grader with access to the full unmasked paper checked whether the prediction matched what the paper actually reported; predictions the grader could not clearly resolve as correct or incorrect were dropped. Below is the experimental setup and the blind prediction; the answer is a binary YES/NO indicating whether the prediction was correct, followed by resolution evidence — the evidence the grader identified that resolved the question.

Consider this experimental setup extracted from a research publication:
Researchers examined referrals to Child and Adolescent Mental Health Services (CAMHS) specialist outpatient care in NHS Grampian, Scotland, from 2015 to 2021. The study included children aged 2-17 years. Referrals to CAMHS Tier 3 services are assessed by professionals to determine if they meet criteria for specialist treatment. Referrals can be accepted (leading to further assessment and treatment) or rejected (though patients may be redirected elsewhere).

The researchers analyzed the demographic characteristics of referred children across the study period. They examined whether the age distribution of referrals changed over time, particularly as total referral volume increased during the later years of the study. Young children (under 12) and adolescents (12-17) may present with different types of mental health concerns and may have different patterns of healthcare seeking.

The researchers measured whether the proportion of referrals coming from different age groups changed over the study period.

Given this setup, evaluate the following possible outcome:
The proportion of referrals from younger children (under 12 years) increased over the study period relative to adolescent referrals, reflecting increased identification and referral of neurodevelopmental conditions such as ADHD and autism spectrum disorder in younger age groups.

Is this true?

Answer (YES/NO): NO